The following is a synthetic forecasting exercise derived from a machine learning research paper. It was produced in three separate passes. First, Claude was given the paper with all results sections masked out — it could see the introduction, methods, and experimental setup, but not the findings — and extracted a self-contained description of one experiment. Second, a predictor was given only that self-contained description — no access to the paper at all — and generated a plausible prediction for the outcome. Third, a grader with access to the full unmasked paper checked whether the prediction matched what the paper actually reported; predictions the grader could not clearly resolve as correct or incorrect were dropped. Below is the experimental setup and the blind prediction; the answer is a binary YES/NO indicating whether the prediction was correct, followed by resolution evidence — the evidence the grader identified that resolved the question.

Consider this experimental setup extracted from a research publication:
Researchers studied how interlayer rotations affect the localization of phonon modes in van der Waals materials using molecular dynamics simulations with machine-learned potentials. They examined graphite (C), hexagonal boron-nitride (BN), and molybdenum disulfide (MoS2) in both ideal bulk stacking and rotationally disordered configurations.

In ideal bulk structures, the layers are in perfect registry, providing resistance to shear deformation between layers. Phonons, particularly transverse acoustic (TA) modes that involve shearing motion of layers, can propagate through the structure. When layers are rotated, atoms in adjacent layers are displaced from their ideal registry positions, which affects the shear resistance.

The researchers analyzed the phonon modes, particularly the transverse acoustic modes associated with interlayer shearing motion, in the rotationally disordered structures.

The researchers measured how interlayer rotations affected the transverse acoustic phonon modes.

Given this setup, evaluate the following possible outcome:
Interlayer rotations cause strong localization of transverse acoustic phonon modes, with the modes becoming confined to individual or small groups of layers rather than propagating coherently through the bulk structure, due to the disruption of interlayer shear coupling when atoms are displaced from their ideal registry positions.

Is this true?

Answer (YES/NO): YES